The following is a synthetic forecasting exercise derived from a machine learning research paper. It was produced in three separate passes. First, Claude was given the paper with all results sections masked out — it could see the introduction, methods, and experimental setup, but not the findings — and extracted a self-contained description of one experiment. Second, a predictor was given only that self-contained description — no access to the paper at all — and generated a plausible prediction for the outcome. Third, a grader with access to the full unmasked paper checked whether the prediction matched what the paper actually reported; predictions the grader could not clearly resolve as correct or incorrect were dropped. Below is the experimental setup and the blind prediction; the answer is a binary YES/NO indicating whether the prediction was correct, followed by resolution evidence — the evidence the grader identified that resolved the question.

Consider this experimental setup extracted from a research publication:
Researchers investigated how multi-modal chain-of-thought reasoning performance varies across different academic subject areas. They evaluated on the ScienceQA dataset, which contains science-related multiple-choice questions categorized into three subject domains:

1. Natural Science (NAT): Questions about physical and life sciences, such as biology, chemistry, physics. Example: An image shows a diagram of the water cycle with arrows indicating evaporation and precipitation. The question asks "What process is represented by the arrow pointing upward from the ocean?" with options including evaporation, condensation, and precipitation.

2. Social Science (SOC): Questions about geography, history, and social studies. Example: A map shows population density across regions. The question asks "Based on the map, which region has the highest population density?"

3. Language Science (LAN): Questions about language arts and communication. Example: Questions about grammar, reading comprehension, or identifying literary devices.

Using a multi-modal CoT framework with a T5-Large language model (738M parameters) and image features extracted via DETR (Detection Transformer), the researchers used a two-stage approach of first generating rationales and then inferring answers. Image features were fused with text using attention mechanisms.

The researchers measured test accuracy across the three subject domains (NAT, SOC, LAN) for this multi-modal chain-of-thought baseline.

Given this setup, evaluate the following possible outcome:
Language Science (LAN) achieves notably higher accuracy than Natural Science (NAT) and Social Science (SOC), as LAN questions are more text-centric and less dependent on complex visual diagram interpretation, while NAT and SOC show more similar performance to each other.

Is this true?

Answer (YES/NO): NO